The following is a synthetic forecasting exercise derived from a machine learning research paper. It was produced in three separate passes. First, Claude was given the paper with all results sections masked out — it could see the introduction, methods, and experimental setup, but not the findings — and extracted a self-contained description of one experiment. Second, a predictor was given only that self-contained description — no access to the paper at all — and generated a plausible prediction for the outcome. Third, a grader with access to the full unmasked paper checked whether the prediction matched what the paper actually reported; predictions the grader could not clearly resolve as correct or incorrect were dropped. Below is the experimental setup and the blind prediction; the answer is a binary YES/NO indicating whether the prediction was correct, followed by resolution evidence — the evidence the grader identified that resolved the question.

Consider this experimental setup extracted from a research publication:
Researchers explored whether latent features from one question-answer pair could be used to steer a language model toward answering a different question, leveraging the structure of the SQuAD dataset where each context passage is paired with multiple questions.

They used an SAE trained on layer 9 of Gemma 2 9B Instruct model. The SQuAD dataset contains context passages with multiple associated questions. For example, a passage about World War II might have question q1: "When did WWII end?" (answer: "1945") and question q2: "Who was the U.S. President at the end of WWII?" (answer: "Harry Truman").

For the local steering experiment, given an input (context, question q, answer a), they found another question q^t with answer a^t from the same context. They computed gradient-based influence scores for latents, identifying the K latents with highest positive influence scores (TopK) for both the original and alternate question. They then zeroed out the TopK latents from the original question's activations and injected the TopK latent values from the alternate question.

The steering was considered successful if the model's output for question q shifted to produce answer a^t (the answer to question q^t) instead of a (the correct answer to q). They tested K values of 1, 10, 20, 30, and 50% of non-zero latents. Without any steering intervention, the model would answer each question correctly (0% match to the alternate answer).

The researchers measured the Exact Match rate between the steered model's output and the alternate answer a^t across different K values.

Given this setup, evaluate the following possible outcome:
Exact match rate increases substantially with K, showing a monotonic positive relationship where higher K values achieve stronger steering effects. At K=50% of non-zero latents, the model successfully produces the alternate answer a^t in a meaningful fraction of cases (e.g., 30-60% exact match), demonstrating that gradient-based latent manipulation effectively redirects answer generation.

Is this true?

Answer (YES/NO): NO